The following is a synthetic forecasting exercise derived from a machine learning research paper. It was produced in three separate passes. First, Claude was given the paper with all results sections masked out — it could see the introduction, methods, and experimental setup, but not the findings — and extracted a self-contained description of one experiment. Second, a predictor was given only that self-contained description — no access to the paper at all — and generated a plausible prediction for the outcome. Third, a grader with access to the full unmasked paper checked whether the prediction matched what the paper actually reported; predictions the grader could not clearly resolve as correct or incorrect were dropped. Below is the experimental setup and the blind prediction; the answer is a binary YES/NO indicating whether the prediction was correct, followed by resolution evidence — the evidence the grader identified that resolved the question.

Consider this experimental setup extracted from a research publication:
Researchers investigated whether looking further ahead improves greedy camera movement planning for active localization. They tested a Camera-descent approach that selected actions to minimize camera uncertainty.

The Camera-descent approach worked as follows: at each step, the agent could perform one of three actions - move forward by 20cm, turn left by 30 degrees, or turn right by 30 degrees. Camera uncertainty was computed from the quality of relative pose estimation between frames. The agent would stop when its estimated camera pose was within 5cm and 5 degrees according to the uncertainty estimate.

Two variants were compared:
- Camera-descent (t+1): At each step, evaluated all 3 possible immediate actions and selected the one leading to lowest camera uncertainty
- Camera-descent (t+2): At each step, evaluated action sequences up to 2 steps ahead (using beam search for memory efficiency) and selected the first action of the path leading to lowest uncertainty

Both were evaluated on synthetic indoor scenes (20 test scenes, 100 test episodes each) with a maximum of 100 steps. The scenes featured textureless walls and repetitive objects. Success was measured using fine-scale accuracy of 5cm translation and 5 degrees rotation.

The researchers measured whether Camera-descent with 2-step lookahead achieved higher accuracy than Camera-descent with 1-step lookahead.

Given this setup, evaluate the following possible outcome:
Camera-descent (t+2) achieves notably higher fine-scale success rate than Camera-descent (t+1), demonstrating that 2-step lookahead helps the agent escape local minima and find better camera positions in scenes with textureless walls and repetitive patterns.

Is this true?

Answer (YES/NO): NO